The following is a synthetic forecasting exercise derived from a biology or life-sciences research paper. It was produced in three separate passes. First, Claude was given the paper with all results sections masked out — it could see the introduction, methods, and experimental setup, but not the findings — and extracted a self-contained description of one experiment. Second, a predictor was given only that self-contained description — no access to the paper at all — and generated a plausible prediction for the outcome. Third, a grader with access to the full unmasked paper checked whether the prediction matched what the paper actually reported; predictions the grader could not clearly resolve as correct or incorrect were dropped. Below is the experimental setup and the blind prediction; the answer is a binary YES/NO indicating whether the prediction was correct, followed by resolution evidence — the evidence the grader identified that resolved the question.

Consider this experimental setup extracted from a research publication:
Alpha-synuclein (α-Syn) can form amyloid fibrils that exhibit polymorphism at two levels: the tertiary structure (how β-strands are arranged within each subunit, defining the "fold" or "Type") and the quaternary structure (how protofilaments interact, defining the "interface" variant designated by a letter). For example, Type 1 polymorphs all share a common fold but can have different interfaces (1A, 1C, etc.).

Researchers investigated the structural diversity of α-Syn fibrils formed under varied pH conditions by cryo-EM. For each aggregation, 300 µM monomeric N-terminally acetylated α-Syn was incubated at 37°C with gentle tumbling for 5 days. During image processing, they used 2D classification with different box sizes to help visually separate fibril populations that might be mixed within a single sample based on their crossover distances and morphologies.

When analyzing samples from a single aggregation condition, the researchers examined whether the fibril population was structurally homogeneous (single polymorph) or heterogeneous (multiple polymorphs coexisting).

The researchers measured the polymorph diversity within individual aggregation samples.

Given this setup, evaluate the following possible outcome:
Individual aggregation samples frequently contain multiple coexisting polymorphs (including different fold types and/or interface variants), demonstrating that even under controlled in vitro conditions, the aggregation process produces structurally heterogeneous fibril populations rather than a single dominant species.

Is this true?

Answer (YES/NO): NO